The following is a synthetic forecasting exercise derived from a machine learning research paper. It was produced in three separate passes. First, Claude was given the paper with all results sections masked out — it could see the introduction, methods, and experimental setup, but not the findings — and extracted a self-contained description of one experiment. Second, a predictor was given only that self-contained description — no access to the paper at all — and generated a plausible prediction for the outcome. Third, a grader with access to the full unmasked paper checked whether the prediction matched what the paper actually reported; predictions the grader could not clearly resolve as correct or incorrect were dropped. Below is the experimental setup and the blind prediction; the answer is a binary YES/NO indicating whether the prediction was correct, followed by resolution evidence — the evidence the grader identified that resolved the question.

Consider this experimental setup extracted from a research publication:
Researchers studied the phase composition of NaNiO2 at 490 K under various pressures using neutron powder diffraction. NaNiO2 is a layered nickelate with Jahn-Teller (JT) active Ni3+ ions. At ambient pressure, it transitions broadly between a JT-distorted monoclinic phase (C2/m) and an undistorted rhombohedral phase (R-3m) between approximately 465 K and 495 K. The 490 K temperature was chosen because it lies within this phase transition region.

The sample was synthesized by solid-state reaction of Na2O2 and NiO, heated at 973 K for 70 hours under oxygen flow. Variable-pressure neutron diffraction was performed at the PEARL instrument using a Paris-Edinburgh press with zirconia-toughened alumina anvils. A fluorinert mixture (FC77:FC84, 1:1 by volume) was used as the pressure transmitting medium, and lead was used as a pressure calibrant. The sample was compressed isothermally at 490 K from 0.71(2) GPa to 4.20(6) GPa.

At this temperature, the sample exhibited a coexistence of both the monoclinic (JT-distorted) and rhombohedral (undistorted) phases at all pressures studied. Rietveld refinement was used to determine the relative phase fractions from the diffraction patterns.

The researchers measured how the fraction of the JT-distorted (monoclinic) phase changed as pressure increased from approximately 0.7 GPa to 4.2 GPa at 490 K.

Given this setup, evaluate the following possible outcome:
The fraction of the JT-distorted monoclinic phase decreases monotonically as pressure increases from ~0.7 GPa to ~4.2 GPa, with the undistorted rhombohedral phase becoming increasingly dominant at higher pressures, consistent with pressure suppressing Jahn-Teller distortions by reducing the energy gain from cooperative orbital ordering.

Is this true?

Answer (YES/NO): NO